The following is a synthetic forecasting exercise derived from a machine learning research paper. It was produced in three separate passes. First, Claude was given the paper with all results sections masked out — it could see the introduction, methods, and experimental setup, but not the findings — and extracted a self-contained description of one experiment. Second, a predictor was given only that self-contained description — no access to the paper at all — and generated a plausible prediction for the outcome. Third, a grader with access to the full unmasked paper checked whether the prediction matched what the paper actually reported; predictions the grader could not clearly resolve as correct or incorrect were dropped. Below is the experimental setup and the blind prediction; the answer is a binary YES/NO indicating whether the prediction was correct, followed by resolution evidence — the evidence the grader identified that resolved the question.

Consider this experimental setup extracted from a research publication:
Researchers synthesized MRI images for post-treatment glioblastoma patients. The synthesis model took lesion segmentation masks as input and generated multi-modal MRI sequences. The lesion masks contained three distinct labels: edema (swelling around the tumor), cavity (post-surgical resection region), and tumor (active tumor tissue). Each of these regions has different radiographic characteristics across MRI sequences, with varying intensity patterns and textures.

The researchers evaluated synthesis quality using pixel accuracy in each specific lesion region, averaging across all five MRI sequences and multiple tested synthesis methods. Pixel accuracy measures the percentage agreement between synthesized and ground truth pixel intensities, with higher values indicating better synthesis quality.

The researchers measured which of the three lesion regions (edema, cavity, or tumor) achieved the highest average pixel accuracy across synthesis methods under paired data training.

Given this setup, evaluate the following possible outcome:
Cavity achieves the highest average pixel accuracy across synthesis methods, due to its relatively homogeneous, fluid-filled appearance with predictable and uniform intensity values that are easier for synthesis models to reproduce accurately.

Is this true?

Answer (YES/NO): NO